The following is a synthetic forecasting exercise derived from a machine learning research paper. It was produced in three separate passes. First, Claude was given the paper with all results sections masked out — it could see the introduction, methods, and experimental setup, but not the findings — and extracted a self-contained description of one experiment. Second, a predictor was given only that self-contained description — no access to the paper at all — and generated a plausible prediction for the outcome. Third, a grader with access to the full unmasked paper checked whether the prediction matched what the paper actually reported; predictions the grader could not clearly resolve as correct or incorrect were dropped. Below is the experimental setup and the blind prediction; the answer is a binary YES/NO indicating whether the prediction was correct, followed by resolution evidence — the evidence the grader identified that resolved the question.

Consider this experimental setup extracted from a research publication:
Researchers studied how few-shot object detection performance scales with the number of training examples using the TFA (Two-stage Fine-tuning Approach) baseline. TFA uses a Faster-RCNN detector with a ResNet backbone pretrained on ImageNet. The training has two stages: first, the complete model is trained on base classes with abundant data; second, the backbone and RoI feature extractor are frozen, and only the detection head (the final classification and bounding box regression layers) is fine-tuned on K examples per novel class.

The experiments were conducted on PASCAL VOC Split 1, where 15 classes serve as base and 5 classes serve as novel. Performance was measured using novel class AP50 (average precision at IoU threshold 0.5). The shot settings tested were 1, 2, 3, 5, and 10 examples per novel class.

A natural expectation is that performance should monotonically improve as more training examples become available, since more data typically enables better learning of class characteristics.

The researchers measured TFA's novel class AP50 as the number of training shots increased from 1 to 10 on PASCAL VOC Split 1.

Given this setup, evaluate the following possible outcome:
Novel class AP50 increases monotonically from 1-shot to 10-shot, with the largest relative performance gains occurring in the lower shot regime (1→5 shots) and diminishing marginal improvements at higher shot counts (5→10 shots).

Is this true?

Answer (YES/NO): NO